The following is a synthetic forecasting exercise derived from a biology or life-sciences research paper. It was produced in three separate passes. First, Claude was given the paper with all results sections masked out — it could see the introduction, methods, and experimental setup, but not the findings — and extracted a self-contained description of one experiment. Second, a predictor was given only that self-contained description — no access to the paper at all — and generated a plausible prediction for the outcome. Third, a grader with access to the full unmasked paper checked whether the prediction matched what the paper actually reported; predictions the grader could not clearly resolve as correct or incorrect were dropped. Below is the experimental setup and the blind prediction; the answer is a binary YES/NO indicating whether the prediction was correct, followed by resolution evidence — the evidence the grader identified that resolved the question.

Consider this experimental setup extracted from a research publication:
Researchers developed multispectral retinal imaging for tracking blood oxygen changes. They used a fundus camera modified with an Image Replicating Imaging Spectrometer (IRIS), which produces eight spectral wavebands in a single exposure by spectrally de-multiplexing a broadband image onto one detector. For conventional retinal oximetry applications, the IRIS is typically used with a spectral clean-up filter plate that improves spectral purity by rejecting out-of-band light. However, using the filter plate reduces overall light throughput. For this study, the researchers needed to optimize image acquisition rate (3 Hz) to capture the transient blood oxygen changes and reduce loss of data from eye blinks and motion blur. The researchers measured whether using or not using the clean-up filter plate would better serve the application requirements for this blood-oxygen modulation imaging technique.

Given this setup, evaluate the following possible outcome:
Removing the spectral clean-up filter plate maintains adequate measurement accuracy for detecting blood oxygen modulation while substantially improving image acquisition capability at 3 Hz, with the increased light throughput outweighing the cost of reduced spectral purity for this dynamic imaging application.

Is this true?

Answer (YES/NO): YES